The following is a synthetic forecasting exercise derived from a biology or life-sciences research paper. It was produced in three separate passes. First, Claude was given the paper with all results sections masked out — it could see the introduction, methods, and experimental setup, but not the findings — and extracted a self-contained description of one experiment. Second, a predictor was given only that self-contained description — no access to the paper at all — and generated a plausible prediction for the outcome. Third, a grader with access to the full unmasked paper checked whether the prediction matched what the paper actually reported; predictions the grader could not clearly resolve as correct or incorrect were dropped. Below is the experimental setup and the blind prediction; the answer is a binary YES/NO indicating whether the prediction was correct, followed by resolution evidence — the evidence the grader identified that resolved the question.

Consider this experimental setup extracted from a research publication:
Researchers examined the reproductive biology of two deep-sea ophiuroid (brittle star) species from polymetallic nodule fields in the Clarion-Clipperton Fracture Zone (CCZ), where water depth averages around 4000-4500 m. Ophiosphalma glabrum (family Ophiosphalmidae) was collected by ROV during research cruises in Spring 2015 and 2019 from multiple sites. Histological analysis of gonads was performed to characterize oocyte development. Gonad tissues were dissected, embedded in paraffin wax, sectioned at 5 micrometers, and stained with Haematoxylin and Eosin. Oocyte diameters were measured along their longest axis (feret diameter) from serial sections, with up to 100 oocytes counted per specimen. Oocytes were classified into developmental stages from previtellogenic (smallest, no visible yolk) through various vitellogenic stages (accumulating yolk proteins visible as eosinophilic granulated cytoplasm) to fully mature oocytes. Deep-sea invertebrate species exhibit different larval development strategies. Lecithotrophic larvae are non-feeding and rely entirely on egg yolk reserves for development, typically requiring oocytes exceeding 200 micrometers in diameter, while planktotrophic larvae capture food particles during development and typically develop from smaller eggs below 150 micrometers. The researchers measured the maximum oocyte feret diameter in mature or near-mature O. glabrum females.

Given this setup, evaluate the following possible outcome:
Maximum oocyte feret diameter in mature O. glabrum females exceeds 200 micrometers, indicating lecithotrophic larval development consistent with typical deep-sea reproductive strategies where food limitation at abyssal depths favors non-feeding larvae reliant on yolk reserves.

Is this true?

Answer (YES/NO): YES